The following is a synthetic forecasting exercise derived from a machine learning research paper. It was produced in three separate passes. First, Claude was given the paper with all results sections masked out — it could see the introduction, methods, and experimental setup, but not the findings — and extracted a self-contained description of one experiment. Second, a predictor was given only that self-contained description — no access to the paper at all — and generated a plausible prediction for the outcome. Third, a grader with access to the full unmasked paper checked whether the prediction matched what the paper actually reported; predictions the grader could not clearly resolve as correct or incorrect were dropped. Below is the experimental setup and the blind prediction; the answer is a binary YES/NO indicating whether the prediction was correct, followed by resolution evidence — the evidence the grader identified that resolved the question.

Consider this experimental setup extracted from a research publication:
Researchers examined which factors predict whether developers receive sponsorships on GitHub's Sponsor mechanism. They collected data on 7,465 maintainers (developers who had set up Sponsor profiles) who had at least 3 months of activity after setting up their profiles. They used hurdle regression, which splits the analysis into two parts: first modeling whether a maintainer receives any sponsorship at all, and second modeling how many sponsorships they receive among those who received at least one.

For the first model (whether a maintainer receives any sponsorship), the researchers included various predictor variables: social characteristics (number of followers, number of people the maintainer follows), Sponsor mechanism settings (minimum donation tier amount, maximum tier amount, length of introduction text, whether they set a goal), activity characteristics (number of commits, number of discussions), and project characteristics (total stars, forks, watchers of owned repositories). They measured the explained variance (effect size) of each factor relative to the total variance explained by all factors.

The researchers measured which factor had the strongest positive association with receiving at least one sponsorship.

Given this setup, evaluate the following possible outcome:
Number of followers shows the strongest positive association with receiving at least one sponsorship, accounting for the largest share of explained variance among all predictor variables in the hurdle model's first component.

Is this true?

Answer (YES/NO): YES